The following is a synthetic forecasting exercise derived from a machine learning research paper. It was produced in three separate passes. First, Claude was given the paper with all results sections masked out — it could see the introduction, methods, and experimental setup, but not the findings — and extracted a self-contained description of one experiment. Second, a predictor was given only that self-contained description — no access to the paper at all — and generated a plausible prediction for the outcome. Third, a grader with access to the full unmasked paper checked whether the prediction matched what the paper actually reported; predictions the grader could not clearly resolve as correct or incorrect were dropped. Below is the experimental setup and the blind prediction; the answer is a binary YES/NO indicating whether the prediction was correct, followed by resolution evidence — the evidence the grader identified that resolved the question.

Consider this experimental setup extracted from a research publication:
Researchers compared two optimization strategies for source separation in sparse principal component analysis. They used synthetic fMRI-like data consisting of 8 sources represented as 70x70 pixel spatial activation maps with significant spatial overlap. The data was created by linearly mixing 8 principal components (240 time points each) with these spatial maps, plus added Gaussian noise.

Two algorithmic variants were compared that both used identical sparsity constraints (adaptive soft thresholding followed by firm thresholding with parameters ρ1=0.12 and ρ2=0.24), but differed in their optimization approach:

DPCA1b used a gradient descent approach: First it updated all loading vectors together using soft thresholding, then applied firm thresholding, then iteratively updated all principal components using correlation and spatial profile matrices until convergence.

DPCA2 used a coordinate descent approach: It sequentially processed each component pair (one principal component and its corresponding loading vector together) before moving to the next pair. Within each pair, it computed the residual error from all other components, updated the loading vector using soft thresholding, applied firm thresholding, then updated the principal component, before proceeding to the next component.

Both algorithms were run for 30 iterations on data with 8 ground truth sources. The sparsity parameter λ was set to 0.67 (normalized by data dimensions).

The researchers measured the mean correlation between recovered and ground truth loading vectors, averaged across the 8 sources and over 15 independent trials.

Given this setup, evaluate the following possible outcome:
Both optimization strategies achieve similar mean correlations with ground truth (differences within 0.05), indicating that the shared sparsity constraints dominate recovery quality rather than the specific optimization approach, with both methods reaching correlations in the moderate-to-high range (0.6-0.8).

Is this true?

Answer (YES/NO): NO